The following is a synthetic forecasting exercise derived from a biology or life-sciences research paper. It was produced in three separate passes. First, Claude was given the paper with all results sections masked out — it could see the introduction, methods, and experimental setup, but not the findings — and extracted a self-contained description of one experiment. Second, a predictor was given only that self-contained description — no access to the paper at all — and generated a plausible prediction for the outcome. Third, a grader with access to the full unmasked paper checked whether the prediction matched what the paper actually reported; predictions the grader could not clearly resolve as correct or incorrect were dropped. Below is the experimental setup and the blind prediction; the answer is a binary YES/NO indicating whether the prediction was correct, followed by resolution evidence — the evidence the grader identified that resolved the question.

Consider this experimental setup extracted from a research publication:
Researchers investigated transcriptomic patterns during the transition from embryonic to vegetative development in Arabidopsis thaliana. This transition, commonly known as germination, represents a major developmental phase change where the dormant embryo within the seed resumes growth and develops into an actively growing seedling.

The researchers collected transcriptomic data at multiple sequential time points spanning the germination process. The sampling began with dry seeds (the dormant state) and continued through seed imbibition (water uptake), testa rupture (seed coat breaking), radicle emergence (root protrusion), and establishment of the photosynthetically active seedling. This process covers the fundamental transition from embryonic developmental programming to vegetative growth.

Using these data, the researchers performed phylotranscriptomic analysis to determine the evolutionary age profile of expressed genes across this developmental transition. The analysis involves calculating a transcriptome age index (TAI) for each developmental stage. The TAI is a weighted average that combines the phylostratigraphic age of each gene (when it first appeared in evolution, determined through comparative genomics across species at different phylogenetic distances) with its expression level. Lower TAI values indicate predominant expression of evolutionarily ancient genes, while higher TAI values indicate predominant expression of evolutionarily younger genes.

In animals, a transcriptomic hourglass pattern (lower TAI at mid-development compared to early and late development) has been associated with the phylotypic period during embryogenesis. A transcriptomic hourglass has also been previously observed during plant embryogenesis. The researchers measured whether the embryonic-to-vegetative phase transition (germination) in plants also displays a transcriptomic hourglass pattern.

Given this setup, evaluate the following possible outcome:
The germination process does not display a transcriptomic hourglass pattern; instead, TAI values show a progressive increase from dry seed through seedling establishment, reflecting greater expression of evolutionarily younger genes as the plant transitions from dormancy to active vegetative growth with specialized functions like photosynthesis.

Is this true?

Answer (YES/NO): NO